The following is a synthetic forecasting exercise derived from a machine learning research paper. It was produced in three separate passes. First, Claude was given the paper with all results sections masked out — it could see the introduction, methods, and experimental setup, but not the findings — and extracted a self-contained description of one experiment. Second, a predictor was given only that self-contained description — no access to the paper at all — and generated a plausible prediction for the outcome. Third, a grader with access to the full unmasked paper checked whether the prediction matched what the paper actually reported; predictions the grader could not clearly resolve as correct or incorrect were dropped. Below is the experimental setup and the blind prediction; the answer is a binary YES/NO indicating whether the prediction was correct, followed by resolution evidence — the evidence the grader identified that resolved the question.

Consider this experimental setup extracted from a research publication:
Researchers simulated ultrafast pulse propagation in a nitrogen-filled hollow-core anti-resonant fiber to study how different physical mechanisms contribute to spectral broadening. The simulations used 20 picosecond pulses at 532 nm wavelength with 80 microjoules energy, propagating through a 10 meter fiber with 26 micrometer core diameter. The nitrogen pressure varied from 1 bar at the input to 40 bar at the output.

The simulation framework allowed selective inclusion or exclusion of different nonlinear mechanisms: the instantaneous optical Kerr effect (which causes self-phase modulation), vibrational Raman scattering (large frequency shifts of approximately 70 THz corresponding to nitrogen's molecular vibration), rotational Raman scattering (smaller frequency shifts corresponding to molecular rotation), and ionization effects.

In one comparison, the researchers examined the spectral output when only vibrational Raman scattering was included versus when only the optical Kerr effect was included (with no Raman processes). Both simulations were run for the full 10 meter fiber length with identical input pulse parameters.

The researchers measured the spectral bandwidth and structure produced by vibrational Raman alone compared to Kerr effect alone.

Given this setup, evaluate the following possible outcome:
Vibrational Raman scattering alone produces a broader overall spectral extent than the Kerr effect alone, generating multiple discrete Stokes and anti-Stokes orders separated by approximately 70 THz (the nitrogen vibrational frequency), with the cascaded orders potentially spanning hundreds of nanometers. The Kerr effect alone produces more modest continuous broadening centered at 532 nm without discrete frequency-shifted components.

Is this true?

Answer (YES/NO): YES